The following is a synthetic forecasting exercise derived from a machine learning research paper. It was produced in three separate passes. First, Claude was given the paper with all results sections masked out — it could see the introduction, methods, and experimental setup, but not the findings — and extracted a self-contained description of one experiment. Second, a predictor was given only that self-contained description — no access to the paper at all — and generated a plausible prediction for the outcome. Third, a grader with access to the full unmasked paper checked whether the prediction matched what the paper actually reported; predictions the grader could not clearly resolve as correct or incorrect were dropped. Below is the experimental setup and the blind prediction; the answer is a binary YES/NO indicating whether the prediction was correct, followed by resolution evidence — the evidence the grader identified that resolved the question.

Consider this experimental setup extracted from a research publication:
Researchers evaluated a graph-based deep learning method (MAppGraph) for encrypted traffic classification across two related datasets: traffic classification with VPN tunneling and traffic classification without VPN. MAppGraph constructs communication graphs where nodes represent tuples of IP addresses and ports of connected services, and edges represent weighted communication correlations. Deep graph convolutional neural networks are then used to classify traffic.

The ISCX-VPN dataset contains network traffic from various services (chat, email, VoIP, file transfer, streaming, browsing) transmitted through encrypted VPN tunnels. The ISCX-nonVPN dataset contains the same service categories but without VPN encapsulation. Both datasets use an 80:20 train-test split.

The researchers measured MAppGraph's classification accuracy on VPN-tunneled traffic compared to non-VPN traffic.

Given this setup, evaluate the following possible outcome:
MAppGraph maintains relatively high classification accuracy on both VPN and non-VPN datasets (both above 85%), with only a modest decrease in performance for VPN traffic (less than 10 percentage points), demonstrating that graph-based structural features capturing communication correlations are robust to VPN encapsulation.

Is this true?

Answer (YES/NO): YES